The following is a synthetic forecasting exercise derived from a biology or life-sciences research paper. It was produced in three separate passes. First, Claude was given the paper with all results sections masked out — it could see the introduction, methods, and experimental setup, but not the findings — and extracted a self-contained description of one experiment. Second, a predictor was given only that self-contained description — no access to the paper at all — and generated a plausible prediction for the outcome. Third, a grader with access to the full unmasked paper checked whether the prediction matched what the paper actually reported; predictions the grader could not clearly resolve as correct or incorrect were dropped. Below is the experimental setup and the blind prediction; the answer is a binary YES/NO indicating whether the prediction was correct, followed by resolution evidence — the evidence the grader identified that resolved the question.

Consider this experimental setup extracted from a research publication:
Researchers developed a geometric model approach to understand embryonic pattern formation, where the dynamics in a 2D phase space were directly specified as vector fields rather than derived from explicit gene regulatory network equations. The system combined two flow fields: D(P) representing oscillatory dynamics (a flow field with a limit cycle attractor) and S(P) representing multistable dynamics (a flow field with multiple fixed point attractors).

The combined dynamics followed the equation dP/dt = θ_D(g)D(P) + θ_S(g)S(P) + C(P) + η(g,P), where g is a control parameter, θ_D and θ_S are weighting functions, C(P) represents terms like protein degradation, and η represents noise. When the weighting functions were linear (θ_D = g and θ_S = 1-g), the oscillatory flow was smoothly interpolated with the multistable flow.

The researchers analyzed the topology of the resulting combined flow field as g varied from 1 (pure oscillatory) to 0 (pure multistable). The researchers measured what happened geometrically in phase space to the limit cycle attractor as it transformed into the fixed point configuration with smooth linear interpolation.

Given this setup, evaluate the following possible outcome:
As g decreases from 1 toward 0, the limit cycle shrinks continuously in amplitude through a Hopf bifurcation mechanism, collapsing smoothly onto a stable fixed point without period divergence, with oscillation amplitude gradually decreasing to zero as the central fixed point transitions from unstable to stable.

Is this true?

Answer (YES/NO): NO